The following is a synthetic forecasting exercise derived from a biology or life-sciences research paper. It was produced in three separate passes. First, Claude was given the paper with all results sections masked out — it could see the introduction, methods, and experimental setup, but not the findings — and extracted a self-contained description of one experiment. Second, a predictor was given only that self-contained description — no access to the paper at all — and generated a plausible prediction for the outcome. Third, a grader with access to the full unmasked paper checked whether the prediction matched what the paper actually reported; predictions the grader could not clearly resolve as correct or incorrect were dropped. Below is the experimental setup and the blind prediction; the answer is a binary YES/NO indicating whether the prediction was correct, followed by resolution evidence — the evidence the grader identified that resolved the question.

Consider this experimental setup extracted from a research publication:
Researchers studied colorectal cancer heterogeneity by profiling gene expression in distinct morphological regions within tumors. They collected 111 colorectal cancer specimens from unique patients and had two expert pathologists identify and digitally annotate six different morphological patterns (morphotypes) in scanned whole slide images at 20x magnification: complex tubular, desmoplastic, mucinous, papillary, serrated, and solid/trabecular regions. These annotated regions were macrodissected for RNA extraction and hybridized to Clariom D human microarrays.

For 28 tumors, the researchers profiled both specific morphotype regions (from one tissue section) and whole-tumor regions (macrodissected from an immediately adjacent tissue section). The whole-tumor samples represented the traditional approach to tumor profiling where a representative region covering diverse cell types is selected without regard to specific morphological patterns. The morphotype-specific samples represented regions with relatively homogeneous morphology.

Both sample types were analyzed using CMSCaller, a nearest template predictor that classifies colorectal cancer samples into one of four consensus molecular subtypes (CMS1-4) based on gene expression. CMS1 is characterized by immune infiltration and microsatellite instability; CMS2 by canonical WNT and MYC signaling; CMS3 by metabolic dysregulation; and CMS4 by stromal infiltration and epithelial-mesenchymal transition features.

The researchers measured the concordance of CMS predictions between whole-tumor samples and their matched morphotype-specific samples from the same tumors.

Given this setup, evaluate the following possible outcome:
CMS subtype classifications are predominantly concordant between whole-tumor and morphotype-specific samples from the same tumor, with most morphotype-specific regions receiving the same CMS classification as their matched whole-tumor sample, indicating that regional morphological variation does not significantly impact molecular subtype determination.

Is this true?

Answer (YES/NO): NO